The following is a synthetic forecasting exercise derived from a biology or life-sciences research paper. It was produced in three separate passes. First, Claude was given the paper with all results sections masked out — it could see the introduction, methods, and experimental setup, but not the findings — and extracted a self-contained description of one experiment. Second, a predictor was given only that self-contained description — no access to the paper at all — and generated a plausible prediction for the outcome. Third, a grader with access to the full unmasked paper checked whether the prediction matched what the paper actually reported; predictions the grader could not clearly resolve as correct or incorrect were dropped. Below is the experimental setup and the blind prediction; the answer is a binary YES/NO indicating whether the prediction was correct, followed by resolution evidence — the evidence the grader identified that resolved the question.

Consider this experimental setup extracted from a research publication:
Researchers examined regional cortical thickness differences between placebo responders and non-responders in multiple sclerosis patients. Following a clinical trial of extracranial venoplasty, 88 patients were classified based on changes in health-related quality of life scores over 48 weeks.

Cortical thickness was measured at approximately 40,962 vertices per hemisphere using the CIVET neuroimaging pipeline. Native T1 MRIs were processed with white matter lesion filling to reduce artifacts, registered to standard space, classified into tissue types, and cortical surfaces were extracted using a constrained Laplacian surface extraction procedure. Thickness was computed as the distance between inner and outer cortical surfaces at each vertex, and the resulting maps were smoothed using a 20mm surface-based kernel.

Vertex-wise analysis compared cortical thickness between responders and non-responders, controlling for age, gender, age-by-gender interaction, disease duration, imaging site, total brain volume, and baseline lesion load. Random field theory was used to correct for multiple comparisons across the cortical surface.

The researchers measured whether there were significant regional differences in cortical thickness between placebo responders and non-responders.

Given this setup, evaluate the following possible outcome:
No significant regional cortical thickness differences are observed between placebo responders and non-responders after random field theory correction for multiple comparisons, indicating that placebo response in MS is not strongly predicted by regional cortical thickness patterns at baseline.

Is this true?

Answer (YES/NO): YES